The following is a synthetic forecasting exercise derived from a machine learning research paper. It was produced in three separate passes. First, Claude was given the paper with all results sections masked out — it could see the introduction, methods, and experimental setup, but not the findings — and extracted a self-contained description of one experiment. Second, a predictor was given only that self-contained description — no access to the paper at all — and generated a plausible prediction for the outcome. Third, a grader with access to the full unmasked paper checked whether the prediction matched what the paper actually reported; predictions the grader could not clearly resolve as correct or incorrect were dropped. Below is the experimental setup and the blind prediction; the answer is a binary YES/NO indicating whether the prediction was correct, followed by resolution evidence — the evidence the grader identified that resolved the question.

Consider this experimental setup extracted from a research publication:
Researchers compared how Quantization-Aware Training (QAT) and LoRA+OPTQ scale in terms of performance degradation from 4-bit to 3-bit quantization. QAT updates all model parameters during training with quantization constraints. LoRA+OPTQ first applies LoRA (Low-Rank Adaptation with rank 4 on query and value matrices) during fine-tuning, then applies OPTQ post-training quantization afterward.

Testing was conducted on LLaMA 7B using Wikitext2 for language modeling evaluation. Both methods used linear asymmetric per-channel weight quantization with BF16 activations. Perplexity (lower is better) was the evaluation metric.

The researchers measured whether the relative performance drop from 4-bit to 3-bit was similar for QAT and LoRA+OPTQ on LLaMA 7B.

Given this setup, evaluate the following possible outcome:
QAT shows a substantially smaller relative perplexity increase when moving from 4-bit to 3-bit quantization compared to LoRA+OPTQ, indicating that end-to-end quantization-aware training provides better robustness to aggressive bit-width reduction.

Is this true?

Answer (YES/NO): YES